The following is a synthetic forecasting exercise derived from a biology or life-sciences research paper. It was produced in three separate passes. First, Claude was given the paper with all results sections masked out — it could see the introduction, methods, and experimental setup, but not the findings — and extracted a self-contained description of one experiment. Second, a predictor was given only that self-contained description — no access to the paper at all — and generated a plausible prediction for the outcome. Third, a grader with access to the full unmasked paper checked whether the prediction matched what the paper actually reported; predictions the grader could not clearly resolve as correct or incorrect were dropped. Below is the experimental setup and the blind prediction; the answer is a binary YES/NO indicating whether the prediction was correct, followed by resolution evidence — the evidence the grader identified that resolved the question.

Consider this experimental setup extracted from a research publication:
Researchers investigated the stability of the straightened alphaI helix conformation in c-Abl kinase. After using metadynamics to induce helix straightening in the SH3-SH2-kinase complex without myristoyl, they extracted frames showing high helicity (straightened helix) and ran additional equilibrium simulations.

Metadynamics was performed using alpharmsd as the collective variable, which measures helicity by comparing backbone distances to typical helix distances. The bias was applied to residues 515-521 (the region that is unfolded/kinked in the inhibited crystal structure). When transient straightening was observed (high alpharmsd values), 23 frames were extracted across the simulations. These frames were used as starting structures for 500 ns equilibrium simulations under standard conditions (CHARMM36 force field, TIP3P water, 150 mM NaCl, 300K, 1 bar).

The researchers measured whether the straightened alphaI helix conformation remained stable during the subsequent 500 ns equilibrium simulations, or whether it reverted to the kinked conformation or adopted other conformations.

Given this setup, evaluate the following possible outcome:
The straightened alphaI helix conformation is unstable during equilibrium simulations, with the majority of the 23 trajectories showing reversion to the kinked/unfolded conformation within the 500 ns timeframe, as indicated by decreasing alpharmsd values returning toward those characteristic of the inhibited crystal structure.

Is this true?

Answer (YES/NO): NO